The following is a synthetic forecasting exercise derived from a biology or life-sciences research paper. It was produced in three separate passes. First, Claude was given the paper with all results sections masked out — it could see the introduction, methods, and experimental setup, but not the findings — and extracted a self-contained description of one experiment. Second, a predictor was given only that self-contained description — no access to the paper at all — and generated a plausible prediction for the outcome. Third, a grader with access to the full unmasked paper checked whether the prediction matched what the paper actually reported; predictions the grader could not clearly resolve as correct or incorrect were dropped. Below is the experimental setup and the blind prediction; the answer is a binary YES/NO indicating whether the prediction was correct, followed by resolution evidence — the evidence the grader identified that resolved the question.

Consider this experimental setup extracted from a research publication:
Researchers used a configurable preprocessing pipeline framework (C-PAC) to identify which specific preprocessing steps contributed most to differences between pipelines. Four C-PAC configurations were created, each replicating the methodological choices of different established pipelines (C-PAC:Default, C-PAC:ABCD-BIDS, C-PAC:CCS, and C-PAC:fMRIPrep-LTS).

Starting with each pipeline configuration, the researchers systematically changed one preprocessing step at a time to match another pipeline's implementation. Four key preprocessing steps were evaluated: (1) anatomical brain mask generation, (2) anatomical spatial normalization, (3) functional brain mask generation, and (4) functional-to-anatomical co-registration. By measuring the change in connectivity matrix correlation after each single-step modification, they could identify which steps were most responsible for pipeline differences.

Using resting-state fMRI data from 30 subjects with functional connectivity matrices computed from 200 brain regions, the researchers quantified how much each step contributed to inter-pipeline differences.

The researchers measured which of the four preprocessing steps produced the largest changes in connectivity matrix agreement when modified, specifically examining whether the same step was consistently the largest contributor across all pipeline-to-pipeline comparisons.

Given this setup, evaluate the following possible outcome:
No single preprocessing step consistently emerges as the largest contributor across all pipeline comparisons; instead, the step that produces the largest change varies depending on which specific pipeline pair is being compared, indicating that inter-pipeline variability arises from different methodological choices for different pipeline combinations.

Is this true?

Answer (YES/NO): YES